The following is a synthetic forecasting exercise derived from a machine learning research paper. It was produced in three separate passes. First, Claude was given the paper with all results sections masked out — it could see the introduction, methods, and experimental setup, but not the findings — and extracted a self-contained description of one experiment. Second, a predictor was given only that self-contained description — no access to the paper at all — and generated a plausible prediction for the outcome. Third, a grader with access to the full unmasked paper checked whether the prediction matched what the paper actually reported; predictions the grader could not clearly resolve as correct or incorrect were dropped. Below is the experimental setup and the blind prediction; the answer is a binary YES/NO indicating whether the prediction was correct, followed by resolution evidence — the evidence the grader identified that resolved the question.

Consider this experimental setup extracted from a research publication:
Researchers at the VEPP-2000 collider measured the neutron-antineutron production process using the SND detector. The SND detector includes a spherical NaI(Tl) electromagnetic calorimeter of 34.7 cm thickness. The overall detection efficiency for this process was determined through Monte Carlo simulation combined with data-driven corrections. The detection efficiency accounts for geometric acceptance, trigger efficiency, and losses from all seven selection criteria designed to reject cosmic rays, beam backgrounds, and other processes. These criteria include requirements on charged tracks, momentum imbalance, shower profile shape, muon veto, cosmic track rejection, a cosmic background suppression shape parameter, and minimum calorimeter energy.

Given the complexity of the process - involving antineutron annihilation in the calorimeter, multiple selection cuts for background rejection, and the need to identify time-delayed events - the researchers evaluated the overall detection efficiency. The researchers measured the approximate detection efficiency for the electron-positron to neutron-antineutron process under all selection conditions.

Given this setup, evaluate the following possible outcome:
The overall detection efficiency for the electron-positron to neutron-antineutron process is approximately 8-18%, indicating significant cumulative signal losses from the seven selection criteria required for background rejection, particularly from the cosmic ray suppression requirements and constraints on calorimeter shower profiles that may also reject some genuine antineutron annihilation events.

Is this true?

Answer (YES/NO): NO